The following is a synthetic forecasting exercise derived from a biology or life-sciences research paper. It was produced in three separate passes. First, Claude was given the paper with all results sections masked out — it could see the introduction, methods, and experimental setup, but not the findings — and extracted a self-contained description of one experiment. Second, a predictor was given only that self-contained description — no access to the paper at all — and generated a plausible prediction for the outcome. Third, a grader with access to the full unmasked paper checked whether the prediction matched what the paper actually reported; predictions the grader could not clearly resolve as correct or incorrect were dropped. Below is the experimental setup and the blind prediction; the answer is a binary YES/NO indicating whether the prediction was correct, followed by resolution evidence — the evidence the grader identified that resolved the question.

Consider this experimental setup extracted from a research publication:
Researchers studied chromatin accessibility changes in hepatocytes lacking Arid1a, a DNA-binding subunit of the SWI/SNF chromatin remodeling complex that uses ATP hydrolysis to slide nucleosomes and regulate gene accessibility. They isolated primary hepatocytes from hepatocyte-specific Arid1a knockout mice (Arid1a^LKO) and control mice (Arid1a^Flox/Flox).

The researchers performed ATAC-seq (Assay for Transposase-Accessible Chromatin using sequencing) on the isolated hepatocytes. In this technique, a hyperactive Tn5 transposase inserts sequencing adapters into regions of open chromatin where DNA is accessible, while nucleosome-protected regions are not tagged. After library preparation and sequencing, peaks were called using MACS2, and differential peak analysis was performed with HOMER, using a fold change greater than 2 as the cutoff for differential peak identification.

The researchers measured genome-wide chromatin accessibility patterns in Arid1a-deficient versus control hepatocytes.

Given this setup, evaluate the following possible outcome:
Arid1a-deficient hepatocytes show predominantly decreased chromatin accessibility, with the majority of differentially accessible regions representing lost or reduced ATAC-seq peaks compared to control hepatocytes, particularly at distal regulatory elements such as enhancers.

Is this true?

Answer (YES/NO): NO